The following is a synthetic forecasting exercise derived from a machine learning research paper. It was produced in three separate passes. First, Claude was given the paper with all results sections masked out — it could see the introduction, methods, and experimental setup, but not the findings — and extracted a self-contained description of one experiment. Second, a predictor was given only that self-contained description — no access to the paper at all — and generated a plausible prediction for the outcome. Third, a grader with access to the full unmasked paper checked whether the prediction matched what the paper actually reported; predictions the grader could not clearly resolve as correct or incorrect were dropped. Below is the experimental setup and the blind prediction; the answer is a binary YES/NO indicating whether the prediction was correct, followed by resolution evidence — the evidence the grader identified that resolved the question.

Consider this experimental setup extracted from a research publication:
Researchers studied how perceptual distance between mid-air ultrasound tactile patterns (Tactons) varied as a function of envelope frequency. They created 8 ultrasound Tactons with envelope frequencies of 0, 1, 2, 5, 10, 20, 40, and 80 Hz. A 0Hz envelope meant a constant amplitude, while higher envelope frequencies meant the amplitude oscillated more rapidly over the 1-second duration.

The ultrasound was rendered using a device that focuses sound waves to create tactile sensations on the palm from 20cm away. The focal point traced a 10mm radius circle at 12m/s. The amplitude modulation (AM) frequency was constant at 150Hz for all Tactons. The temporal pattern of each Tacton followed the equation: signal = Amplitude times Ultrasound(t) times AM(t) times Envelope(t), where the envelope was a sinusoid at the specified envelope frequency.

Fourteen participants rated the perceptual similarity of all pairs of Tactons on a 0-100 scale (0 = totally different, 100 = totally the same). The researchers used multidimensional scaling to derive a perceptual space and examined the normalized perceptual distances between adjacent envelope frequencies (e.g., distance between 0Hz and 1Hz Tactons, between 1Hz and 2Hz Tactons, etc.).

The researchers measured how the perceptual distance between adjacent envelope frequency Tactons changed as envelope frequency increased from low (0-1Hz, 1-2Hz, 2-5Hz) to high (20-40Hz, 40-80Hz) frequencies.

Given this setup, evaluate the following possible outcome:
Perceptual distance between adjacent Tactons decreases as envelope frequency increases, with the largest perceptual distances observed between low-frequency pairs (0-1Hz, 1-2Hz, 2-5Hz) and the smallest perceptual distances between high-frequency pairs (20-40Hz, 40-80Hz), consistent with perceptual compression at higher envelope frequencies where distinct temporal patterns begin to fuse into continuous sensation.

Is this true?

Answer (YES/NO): YES